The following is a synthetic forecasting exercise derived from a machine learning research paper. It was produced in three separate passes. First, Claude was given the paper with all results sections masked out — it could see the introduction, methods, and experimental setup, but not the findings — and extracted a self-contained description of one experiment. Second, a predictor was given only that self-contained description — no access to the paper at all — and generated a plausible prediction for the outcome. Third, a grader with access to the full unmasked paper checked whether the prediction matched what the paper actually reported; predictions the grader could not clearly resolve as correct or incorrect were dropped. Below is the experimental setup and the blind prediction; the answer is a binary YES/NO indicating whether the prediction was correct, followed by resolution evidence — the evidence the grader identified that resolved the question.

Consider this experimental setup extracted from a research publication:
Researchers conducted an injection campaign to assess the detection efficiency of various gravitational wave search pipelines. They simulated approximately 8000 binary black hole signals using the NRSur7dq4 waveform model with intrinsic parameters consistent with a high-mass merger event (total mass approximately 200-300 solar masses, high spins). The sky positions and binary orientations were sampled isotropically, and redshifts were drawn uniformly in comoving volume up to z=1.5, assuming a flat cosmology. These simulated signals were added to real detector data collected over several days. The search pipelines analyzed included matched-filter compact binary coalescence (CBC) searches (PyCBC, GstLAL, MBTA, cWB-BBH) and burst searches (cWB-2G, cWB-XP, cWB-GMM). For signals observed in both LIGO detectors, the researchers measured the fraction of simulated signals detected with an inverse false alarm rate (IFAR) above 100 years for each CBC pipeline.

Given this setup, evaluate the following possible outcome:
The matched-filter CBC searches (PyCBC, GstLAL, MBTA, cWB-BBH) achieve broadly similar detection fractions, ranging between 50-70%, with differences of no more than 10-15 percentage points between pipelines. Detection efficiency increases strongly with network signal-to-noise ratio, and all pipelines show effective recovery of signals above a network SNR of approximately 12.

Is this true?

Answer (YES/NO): NO